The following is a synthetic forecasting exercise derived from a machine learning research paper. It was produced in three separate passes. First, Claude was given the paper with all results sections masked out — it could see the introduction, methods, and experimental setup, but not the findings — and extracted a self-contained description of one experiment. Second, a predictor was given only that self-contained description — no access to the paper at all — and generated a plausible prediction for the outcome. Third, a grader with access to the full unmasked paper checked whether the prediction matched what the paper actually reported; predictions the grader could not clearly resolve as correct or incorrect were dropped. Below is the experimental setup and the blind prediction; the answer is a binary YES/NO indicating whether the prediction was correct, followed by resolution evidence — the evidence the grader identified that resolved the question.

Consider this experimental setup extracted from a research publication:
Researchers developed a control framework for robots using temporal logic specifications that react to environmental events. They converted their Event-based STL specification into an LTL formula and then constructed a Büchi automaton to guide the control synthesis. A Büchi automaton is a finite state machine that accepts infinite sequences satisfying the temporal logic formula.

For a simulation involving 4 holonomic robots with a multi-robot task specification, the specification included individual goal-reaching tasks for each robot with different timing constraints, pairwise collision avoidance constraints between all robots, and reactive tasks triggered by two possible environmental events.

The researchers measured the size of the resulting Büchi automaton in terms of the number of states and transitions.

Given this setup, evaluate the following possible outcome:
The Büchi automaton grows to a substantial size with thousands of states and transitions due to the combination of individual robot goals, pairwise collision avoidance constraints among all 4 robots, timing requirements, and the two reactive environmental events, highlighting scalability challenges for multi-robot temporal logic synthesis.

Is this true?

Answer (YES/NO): NO